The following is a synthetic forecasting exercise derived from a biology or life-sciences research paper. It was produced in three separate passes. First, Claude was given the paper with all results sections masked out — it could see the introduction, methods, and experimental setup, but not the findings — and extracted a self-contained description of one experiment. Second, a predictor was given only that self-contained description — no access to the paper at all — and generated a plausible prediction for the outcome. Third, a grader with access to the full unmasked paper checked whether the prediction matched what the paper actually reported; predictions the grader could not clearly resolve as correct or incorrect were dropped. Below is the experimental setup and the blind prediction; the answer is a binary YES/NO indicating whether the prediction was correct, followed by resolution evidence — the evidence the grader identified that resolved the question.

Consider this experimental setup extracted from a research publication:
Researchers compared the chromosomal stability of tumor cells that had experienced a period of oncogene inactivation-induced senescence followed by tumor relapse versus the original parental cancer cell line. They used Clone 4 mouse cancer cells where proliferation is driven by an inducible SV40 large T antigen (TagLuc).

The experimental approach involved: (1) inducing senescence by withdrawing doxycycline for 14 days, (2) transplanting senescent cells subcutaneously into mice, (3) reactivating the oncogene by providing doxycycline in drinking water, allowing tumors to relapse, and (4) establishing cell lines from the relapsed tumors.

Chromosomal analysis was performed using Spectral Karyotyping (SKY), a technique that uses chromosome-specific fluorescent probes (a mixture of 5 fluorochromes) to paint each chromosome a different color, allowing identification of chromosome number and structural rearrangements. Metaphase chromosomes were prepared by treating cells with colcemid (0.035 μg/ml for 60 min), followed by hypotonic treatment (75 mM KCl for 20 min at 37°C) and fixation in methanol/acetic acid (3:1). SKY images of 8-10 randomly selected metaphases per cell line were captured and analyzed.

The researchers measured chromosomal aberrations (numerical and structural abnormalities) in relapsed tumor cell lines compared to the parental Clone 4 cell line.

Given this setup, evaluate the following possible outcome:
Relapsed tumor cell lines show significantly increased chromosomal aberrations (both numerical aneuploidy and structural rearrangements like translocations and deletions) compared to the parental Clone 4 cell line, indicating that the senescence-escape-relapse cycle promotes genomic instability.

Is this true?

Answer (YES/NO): YES